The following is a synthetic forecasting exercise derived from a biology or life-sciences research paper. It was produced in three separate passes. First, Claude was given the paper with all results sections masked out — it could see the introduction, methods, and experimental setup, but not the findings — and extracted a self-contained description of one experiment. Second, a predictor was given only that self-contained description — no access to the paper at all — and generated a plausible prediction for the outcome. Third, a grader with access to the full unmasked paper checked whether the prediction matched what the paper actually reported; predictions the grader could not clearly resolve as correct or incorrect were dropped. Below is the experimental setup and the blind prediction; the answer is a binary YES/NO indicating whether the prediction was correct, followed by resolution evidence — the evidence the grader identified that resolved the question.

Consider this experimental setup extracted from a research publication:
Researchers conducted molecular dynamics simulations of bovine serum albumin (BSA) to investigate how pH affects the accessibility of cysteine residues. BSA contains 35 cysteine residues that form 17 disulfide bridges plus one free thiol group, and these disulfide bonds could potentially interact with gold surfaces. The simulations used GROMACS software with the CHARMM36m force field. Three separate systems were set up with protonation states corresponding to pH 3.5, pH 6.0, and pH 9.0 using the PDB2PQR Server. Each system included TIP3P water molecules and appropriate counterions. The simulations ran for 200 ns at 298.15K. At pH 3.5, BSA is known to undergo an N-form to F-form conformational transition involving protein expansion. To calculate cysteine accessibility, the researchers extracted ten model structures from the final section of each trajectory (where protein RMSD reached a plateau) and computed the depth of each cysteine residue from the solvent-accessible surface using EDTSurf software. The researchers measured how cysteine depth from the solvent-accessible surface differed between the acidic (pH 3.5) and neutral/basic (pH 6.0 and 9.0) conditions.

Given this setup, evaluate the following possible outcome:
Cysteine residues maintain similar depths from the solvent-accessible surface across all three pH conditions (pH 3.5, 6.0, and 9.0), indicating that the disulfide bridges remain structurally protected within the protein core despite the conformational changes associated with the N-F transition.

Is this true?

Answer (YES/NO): NO